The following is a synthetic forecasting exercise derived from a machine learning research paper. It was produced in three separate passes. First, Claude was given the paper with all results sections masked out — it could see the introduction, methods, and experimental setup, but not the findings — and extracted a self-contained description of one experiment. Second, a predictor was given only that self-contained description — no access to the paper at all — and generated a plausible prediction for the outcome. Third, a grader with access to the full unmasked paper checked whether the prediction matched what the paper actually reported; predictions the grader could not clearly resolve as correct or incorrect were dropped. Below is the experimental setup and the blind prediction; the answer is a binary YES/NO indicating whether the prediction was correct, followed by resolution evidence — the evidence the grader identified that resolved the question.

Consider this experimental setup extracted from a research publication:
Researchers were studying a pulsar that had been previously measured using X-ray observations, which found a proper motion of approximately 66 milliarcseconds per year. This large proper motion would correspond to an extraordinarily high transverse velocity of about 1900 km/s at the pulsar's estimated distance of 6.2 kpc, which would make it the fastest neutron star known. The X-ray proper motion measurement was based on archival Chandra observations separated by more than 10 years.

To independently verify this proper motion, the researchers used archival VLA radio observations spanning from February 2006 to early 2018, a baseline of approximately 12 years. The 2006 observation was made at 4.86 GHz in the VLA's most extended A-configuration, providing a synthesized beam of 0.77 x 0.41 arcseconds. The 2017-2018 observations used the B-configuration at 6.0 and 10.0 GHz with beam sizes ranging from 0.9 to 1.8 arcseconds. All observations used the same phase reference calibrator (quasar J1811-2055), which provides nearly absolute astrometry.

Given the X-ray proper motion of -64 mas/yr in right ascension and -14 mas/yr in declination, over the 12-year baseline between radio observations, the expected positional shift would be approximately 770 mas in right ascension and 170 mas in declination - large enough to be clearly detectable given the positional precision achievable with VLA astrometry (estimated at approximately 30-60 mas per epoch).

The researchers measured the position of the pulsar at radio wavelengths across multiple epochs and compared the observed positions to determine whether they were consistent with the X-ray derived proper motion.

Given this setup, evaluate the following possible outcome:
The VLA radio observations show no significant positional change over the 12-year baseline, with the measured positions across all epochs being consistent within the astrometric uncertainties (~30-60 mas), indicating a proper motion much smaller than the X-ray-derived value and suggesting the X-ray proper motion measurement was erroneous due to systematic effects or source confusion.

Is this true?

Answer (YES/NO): NO